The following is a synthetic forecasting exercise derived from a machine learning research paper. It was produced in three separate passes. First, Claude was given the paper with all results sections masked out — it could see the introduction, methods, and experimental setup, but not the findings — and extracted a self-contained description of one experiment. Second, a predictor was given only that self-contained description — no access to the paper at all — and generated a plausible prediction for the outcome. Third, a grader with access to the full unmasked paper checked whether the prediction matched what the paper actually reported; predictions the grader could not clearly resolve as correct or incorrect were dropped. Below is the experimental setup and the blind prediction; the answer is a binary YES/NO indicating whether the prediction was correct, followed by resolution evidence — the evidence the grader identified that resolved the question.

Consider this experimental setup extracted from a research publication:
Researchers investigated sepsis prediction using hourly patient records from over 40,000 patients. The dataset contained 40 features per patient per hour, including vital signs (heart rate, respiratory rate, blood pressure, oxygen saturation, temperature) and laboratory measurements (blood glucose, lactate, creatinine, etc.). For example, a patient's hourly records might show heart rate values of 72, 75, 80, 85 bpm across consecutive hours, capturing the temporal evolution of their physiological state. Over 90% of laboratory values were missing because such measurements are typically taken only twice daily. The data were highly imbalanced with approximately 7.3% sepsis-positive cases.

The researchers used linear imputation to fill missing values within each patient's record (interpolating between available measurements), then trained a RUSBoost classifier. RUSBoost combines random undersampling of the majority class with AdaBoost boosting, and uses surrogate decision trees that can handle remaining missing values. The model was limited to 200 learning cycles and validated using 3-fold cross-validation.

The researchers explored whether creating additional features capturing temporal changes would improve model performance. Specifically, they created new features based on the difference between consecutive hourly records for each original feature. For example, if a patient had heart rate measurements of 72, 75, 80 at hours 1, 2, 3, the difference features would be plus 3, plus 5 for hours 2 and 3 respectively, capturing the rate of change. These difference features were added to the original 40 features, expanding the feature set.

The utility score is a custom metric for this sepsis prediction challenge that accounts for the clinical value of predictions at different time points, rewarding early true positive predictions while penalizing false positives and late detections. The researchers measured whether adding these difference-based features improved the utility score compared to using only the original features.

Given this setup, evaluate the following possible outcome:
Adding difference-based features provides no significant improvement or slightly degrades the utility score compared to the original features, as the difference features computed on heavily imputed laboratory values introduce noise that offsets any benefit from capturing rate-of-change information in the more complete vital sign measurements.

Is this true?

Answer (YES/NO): NO